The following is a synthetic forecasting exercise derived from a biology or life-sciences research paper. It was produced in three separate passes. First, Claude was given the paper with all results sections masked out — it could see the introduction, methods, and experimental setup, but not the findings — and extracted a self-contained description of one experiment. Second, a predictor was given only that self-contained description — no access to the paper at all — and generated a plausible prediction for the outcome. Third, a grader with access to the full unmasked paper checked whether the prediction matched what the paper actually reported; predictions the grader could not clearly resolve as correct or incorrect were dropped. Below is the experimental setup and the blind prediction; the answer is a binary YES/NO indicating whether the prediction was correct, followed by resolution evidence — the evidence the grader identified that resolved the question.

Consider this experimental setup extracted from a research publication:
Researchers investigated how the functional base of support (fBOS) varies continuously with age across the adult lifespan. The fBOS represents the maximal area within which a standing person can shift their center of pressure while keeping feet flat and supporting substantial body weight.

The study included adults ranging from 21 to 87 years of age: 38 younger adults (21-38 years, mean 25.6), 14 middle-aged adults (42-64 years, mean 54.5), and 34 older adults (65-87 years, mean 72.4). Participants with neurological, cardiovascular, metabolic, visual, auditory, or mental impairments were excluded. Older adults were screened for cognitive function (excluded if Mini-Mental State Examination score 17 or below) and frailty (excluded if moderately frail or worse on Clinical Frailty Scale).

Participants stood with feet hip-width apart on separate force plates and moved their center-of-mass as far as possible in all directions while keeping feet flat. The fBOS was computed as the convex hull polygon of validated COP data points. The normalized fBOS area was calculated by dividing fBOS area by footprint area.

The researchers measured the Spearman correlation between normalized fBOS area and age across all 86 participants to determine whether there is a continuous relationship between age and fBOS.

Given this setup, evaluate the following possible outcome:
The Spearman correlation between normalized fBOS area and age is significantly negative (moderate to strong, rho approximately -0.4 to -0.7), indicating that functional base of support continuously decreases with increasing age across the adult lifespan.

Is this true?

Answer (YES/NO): YES